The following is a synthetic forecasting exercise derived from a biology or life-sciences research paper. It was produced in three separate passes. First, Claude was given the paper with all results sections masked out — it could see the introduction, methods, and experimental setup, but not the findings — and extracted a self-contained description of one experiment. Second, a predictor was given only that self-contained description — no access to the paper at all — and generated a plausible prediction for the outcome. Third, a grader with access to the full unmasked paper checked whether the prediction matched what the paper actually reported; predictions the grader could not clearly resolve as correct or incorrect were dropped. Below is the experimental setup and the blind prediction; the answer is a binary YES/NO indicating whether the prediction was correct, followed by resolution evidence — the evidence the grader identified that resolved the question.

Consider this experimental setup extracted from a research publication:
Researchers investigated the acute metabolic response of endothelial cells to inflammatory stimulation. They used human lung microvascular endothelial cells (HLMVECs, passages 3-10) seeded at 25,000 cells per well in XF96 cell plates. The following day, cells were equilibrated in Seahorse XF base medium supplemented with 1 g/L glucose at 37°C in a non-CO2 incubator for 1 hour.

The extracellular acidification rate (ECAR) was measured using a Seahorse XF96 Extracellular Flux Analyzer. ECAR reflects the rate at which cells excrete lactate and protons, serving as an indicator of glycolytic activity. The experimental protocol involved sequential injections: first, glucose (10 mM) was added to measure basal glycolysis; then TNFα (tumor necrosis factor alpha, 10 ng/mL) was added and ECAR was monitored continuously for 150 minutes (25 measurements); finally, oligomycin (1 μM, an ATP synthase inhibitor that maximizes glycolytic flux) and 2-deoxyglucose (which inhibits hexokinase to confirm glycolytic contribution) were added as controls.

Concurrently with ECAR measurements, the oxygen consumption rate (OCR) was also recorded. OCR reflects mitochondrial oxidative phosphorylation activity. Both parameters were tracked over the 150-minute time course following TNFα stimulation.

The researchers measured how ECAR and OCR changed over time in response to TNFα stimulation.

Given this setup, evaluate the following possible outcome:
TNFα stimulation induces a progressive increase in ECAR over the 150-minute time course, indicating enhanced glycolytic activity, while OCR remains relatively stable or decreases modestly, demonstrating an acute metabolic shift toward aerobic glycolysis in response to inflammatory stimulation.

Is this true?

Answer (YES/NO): YES